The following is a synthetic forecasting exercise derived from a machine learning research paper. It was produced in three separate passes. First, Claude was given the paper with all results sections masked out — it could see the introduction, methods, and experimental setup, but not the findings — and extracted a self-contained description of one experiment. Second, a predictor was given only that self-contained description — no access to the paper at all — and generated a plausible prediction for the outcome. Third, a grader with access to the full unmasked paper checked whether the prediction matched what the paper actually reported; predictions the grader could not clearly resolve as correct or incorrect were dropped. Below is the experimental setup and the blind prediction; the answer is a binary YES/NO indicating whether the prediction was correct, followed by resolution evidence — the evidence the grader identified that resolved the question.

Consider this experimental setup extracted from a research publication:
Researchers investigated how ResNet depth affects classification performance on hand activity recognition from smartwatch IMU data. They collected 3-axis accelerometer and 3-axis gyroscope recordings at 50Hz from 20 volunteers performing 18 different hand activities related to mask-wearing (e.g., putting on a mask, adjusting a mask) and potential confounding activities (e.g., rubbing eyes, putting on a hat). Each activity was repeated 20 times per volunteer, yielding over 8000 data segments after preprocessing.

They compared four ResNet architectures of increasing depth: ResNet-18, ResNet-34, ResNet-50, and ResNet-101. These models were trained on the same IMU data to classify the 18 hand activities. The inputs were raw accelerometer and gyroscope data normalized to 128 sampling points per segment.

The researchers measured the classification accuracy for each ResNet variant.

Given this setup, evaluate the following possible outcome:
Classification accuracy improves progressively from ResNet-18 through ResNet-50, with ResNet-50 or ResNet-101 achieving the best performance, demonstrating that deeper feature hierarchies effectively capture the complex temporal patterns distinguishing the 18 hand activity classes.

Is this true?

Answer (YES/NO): NO